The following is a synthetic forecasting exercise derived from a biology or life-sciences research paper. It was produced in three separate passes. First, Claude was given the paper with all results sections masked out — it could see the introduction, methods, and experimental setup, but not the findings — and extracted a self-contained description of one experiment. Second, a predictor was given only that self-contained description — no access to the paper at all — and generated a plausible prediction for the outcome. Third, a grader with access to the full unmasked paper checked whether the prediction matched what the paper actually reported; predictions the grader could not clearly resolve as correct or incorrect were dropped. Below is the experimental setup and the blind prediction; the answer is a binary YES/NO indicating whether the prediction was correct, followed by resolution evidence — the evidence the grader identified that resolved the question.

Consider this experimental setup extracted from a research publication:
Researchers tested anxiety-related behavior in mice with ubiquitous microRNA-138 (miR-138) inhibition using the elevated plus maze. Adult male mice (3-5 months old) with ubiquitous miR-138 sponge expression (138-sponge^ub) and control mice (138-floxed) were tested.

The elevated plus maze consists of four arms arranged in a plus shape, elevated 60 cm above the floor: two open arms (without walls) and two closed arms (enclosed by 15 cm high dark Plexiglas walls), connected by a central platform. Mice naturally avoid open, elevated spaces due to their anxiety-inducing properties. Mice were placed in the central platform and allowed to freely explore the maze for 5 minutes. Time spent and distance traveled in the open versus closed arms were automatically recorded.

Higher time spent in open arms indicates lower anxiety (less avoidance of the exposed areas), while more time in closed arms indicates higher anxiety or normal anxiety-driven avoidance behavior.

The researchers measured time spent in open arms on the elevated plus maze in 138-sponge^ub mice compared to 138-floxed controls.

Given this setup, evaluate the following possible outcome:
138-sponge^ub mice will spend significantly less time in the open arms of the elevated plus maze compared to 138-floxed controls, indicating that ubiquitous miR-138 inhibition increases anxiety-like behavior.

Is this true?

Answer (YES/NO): NO